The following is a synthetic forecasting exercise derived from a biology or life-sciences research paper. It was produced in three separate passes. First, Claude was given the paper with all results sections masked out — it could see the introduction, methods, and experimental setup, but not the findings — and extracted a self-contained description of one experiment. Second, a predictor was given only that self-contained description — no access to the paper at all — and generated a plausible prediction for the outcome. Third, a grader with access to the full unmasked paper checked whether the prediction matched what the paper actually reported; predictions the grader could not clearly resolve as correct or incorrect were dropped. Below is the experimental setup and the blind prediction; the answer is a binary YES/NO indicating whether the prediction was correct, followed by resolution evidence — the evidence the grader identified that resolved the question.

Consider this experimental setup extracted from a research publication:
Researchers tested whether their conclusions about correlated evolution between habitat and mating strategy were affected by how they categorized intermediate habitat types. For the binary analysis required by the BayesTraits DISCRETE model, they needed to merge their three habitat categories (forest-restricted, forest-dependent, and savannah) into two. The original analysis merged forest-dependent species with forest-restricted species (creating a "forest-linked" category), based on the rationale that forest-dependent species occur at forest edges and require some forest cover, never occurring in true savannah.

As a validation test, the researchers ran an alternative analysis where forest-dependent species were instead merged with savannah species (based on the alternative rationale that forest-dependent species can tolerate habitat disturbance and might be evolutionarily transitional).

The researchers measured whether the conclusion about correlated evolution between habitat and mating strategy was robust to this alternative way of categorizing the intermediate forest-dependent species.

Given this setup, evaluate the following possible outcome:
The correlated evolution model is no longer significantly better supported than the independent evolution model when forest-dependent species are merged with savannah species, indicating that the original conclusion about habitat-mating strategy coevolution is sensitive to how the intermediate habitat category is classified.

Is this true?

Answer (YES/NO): NO